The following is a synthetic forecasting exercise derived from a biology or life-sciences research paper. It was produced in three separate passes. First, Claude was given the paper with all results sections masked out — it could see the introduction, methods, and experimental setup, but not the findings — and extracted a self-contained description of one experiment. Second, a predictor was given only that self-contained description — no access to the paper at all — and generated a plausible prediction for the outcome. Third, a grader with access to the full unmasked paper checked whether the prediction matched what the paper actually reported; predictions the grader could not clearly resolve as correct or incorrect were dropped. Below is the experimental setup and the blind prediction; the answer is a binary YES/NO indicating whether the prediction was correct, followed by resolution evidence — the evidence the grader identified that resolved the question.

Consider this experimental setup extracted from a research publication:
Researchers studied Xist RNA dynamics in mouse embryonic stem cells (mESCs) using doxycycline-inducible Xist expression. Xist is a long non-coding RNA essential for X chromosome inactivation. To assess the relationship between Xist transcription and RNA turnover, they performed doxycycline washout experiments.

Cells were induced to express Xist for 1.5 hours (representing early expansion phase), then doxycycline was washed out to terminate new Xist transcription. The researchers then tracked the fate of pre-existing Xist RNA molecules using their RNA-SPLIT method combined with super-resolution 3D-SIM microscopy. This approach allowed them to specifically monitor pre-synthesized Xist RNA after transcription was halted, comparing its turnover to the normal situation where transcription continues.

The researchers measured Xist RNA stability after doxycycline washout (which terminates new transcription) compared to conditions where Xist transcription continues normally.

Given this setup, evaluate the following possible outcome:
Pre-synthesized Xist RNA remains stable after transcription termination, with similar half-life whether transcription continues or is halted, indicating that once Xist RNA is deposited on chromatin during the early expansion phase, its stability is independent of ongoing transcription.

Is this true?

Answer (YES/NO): NO